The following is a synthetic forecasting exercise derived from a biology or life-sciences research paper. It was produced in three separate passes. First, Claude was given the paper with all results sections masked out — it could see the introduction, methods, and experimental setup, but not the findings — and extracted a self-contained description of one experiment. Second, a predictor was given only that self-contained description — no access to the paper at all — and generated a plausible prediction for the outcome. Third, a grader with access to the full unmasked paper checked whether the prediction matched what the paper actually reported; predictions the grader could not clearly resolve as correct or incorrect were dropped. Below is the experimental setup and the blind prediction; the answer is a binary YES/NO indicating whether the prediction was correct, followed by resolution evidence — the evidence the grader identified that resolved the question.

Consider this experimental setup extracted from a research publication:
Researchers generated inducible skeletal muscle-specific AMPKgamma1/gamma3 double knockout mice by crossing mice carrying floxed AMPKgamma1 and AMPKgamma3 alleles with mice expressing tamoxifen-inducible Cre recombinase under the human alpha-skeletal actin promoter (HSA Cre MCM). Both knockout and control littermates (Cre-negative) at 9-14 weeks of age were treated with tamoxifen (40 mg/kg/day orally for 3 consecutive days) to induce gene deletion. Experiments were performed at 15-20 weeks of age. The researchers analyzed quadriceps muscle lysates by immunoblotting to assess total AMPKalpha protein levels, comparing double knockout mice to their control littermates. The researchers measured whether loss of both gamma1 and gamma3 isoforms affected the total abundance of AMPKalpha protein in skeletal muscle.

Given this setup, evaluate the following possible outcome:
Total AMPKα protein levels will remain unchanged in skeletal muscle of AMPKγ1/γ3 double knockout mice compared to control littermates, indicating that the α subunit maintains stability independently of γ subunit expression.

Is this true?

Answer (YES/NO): NO